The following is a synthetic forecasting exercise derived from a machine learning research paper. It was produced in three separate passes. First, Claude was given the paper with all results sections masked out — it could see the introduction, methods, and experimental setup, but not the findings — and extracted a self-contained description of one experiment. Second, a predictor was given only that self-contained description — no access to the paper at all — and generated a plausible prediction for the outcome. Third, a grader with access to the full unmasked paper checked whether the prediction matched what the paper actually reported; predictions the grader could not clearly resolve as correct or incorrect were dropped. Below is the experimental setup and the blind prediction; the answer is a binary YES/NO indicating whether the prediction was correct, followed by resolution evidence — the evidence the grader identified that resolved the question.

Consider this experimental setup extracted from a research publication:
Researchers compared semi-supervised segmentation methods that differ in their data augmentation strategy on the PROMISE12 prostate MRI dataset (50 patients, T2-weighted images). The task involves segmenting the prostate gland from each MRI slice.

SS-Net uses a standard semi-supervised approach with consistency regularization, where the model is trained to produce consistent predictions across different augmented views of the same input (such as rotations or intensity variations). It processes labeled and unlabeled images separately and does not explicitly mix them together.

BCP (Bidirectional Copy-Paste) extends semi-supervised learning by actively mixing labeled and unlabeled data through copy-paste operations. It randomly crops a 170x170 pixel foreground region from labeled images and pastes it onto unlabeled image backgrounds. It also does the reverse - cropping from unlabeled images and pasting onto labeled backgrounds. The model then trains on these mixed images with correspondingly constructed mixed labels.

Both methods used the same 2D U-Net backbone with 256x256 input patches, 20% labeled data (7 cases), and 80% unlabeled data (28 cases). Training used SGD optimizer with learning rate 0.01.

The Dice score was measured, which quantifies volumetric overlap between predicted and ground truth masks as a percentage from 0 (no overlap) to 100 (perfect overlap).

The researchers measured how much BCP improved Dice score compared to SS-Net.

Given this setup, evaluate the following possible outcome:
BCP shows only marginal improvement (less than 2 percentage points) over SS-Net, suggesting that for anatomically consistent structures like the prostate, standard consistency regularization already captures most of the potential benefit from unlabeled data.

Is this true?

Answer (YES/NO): NO